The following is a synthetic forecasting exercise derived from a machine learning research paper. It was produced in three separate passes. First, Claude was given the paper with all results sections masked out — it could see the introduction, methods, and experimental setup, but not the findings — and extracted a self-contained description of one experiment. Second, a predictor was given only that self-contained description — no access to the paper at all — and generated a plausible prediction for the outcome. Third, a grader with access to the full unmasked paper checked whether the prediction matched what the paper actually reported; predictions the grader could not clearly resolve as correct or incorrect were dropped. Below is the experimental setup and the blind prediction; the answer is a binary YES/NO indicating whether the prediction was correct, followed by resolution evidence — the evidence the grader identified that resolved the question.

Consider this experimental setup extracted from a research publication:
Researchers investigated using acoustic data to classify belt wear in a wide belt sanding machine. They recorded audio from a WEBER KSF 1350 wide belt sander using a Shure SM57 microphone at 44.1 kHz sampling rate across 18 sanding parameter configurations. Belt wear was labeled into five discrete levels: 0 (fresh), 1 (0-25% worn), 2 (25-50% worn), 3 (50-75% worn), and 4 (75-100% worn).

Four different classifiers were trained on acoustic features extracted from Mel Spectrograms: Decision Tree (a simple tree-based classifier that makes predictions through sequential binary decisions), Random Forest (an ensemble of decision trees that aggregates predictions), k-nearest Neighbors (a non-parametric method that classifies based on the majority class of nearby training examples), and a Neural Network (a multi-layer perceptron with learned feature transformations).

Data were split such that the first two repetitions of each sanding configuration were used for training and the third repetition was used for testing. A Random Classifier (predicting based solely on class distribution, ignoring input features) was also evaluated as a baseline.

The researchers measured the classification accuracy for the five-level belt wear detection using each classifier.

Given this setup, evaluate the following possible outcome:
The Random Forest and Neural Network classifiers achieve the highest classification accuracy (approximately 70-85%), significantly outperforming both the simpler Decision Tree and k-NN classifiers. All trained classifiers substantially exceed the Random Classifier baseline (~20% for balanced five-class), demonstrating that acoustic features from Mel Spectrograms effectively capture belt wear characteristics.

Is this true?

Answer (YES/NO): NO